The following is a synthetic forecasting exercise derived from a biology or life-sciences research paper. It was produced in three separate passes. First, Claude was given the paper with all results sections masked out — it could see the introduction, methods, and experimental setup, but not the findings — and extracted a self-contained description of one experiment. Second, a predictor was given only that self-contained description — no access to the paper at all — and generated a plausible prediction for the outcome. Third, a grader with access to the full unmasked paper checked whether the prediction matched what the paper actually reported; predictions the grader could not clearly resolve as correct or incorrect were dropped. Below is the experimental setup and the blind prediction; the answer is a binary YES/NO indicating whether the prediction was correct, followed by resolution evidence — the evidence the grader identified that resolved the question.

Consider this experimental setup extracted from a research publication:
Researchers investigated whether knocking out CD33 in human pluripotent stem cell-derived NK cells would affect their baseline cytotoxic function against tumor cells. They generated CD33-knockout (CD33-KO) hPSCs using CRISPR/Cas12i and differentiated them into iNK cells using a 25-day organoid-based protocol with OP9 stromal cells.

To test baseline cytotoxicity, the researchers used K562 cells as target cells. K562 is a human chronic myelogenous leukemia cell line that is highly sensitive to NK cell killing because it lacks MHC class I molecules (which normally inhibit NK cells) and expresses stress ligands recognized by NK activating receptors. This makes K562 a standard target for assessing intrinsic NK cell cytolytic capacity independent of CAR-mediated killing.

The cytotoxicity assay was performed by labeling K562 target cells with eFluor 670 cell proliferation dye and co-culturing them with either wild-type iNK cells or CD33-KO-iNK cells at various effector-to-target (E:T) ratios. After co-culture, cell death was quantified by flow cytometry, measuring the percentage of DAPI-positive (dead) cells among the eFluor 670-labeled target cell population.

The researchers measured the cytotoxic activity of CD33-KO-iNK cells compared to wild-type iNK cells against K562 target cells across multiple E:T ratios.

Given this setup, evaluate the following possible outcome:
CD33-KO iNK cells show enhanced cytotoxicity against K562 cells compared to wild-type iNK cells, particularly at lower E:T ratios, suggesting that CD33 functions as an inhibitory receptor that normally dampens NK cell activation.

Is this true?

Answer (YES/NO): NO